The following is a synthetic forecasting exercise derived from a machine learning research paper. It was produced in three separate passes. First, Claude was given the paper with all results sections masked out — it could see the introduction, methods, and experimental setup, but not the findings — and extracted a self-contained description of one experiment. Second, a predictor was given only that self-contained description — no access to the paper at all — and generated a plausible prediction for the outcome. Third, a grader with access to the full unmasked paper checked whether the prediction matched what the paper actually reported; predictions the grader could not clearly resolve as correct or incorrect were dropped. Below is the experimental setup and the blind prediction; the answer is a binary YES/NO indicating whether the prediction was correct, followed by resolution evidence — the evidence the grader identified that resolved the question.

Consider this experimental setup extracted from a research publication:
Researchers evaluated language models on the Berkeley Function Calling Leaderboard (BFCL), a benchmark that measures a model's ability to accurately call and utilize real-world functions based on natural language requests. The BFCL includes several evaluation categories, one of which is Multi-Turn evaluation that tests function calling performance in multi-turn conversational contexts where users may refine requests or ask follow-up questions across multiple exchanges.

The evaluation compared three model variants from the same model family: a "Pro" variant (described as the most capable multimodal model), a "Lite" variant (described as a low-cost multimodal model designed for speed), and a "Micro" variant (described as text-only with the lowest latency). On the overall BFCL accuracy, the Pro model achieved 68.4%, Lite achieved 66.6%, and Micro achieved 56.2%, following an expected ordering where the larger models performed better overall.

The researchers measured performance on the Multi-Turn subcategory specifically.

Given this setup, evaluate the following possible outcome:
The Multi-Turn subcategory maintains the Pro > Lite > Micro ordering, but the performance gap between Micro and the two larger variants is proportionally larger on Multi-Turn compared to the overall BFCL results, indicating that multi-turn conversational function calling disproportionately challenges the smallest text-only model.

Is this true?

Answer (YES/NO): NO